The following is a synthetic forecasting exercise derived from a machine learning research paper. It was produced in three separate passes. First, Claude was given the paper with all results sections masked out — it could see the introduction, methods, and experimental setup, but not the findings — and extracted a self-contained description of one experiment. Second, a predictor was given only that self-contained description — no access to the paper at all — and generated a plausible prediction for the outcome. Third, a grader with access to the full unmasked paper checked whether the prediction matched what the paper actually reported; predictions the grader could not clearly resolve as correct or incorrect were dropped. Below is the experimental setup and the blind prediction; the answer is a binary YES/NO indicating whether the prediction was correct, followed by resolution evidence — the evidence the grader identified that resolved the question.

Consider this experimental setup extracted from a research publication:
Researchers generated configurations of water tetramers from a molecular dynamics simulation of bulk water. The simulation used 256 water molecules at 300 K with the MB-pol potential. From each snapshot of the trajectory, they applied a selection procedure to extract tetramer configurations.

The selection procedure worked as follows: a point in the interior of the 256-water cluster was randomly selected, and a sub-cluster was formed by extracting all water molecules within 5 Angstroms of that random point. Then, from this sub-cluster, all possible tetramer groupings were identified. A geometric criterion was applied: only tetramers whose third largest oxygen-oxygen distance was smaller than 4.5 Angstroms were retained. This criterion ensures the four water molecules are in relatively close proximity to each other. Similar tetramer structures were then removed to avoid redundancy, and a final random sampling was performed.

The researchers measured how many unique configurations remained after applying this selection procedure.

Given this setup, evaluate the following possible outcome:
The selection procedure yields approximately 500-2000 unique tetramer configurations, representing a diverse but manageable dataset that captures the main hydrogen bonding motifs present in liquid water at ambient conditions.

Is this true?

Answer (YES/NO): YES